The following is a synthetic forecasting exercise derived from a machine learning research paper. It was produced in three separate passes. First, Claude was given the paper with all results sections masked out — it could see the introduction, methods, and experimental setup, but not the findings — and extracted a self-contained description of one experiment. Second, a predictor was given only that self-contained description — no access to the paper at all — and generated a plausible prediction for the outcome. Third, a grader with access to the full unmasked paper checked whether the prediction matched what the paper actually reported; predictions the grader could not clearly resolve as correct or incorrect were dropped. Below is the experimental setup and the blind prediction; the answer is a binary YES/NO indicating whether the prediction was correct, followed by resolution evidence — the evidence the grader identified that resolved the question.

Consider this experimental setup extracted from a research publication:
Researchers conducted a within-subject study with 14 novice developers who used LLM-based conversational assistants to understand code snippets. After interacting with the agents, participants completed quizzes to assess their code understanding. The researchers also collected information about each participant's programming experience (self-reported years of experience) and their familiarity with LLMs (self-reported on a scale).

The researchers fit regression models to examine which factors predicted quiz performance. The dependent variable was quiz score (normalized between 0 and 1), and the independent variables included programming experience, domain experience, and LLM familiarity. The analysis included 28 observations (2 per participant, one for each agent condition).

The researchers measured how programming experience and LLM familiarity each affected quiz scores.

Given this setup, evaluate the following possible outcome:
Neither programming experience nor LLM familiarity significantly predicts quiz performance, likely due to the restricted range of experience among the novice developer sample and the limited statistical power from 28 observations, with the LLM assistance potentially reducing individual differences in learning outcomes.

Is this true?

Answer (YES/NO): NO